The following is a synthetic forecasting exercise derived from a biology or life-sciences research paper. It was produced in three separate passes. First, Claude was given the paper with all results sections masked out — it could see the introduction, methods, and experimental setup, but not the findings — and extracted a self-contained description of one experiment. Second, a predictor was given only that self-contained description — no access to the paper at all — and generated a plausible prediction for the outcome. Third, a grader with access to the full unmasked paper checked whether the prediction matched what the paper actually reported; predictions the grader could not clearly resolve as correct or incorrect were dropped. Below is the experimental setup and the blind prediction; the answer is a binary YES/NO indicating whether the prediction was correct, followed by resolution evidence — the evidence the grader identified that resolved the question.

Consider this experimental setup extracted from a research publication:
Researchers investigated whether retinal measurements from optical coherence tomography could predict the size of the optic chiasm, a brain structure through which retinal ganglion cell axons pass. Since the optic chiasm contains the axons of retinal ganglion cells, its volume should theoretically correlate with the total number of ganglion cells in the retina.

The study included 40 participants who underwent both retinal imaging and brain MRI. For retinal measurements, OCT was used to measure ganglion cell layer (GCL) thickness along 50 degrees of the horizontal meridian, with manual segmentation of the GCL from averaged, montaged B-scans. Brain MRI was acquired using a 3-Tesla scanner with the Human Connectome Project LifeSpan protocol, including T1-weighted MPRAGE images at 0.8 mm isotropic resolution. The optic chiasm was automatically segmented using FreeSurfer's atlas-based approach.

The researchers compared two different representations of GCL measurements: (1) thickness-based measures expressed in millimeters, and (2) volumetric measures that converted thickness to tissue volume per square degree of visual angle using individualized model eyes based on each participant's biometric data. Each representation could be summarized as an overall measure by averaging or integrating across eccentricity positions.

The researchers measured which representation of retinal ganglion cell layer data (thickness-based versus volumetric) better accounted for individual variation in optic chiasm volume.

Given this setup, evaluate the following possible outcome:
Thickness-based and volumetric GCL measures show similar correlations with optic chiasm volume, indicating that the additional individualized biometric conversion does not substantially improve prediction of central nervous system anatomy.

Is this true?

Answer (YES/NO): NO